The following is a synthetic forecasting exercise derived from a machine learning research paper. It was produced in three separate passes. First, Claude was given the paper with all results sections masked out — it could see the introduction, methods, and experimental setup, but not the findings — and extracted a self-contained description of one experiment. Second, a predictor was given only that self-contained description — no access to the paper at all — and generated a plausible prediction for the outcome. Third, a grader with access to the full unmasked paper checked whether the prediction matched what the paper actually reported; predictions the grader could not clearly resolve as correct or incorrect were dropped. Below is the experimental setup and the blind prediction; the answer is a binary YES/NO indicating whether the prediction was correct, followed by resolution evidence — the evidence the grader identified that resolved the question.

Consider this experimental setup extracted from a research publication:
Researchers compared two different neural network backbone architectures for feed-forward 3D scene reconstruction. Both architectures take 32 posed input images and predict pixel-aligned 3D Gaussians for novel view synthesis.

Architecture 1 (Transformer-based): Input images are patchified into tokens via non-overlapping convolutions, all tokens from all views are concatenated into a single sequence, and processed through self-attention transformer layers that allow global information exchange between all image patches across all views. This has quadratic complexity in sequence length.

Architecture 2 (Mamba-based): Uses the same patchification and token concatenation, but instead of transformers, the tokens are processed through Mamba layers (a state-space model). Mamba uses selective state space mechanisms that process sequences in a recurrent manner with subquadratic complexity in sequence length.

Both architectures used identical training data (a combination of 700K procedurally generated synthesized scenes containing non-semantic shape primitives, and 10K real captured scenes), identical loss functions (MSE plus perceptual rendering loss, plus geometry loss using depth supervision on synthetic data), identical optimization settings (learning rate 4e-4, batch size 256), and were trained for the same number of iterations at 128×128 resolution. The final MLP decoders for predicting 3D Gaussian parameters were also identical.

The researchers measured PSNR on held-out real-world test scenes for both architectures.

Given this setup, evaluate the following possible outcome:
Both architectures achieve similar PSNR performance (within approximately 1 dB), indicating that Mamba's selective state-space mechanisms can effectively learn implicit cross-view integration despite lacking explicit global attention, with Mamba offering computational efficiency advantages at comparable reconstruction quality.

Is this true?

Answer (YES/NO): YES